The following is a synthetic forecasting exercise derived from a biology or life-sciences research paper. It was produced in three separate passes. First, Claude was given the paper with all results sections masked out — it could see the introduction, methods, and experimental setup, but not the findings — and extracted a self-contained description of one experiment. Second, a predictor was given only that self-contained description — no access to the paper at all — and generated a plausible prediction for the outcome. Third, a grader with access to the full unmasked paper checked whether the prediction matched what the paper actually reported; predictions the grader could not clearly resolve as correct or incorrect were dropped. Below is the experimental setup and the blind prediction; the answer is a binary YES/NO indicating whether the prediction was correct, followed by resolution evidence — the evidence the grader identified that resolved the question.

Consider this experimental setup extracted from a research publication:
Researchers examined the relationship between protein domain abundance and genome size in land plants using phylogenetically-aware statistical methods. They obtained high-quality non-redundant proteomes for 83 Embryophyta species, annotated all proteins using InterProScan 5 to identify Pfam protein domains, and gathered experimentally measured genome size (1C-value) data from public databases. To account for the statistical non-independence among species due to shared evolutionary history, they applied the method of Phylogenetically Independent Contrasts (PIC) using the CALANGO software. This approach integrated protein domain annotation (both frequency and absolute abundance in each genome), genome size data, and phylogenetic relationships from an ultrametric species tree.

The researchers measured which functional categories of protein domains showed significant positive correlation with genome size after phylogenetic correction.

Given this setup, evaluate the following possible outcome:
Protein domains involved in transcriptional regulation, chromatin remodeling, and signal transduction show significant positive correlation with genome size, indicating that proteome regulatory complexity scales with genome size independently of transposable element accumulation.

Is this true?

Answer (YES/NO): NO